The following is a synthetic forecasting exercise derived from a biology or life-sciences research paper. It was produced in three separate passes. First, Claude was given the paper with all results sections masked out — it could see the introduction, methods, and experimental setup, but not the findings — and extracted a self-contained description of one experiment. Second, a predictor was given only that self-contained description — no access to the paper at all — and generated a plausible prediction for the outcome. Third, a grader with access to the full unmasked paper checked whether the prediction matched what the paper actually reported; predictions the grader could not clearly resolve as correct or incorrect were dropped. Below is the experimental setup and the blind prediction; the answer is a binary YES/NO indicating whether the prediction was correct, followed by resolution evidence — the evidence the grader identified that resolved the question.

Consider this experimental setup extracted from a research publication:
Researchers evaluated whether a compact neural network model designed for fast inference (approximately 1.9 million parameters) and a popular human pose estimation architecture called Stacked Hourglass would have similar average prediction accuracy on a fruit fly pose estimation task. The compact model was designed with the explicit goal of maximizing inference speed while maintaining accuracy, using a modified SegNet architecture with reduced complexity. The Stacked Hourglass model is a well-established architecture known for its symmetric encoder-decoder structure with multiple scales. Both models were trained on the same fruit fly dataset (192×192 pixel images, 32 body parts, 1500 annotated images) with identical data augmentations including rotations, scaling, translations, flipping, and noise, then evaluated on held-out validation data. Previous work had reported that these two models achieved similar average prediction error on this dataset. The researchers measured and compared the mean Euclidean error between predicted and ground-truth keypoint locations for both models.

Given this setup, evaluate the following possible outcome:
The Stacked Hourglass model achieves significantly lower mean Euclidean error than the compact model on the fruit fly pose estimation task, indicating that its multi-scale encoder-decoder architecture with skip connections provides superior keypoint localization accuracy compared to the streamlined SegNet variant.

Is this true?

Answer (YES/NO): NO